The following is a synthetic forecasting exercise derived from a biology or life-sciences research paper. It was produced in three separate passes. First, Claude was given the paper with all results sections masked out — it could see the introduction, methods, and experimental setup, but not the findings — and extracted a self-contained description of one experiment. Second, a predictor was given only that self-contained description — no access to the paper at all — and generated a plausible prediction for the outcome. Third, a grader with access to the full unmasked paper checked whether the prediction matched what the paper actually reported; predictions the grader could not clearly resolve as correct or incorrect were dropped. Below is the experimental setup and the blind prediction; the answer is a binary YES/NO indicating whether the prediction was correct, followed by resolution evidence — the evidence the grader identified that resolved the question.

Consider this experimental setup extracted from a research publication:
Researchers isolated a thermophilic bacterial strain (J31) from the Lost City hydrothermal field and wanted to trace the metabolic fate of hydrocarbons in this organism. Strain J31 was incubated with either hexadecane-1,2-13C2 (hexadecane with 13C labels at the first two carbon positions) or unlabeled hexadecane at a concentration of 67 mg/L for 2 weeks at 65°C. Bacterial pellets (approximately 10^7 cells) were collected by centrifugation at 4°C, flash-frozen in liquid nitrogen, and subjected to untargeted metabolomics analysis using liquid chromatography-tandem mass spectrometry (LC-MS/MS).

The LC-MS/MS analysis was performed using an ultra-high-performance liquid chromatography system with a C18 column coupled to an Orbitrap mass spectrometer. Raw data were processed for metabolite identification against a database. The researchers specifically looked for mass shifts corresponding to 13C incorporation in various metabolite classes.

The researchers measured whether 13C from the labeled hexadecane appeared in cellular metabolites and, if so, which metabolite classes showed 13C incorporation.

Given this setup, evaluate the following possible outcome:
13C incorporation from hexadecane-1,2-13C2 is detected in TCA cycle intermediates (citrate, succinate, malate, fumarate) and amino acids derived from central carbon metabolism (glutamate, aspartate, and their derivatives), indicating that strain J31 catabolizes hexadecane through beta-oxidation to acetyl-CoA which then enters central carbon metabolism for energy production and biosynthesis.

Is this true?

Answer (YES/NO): NO